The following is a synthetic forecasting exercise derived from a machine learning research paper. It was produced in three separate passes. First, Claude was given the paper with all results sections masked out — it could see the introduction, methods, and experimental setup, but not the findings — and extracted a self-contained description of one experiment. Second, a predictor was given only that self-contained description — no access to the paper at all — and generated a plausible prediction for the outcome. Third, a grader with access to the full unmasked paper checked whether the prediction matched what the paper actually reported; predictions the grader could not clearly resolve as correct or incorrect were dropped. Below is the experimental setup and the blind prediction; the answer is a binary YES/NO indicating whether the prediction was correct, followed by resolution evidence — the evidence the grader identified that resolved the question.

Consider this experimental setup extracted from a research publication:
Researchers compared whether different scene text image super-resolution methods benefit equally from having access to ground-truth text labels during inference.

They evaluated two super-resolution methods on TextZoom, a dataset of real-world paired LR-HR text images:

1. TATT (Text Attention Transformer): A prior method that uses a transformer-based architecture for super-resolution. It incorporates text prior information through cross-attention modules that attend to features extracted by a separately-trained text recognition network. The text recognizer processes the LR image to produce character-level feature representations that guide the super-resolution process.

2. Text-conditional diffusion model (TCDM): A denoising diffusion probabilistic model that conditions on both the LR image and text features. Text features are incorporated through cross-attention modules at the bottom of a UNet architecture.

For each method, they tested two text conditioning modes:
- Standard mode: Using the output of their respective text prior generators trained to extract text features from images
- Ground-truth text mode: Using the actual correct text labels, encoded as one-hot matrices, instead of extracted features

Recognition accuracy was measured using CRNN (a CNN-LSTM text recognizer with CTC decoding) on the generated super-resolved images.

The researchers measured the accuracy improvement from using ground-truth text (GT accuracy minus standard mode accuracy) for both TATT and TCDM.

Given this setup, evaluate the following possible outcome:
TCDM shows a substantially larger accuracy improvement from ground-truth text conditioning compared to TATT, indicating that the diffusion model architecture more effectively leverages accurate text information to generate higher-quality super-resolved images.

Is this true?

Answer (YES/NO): YES